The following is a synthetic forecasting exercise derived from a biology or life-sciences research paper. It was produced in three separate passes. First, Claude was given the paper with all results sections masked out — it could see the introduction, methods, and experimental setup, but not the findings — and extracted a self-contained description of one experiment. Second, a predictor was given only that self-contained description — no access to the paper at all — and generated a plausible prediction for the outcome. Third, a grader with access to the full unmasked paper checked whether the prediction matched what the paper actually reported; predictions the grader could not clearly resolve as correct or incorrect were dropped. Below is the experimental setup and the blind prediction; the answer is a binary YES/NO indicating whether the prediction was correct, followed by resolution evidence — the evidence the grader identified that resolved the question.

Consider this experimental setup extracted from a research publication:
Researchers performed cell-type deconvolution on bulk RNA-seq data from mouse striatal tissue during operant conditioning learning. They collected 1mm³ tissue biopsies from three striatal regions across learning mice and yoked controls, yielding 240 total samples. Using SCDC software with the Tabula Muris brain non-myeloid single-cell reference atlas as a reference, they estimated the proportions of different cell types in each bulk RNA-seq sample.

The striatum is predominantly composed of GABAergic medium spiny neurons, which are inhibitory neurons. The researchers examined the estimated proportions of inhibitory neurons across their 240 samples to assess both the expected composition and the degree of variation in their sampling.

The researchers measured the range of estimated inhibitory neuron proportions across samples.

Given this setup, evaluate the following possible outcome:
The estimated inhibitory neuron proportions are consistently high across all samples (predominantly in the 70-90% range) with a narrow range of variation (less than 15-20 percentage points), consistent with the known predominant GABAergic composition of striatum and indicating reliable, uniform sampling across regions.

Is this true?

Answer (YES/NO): NO